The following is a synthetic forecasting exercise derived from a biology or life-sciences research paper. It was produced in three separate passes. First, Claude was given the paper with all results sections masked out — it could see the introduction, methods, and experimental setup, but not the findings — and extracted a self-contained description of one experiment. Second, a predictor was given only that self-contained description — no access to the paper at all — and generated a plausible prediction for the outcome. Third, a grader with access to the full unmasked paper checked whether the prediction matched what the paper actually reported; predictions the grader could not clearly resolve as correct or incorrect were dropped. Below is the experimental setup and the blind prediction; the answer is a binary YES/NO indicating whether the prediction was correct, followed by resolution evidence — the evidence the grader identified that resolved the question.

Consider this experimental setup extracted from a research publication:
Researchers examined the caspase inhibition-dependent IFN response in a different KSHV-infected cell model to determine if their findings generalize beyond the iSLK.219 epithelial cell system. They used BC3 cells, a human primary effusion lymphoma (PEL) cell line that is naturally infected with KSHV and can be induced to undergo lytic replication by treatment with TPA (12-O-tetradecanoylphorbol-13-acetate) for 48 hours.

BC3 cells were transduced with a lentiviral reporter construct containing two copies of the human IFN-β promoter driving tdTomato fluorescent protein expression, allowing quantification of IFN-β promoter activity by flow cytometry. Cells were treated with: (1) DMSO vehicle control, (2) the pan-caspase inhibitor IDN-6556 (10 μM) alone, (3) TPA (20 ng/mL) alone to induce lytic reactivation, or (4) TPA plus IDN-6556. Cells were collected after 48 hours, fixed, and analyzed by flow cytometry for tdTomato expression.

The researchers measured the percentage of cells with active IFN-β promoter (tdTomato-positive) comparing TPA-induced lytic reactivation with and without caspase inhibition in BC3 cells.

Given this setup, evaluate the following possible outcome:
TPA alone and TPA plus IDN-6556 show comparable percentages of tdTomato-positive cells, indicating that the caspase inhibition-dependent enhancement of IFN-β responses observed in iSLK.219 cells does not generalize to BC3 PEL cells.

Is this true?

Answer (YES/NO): NO